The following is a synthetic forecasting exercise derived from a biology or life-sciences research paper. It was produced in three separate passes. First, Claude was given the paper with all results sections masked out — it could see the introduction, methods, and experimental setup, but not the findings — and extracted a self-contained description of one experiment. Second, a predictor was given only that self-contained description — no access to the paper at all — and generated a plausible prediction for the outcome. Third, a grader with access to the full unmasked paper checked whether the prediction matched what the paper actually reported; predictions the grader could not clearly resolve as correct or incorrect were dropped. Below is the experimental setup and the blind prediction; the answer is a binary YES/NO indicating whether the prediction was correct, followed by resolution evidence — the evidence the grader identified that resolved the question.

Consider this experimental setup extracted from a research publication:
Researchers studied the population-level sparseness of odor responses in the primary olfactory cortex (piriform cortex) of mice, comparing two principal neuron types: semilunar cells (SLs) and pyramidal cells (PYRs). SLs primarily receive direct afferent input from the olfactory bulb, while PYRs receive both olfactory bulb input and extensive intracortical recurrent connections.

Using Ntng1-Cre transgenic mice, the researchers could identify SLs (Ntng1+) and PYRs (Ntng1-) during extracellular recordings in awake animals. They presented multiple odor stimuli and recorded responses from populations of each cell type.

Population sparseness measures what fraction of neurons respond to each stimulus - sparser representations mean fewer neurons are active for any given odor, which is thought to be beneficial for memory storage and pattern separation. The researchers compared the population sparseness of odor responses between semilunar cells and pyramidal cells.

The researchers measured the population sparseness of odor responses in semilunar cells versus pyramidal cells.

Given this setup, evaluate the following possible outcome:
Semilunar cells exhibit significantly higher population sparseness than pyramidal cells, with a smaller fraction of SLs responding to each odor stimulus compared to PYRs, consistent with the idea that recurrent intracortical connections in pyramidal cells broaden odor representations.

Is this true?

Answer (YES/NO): NO